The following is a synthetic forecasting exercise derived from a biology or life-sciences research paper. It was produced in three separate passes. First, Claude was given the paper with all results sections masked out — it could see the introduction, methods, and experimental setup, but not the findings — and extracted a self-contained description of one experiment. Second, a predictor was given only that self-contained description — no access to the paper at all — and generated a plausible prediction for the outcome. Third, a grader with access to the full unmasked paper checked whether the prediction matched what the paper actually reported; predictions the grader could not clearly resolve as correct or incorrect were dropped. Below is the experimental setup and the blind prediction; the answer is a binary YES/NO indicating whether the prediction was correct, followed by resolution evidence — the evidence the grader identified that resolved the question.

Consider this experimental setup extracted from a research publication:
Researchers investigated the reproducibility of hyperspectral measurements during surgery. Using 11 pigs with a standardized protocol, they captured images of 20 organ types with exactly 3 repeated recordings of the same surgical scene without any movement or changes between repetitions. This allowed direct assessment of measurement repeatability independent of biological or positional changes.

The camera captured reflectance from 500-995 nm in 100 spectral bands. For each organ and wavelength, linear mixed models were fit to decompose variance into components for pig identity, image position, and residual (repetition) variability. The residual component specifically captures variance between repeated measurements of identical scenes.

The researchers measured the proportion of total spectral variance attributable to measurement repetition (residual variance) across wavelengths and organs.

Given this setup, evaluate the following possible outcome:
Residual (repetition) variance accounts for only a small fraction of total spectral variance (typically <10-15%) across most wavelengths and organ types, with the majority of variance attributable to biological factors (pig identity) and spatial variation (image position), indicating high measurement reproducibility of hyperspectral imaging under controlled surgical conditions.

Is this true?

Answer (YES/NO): NO